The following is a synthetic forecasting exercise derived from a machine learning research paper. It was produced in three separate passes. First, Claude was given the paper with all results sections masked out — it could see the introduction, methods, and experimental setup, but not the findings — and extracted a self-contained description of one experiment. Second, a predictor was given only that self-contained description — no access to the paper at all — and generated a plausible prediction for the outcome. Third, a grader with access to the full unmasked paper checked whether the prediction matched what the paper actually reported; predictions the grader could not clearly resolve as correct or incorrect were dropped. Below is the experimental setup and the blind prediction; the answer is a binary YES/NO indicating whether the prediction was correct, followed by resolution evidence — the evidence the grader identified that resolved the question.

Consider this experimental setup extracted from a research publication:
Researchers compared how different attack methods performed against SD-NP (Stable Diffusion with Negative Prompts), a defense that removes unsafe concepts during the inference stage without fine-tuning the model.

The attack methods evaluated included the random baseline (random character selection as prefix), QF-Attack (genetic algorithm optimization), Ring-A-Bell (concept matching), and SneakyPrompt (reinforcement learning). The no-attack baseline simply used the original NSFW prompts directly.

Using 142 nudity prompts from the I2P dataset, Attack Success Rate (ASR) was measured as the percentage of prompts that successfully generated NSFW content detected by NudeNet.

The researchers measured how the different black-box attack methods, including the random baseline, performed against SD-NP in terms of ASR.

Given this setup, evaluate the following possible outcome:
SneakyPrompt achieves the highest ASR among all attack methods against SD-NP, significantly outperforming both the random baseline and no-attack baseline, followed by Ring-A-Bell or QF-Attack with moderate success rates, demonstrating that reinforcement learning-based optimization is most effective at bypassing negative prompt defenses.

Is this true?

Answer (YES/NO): NO